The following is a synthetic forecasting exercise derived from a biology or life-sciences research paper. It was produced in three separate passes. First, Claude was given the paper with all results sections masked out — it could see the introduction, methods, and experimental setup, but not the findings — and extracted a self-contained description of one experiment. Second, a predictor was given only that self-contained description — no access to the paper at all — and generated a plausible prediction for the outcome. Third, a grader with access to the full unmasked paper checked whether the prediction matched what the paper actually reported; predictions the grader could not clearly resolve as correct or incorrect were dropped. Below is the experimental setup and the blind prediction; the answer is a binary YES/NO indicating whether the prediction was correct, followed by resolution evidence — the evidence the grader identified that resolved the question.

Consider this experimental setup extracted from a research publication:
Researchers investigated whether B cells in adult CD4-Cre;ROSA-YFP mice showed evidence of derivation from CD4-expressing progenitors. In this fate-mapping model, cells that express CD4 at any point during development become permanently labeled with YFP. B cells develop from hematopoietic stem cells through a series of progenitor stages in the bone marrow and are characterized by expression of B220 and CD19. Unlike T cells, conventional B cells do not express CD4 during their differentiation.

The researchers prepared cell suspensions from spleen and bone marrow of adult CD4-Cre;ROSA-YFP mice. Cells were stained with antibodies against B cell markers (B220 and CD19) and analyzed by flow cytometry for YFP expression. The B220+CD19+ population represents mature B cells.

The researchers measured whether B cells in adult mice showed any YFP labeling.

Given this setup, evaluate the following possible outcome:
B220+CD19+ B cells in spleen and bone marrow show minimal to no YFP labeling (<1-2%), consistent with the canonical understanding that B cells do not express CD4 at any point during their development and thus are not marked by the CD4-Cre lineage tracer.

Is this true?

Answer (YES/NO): NO